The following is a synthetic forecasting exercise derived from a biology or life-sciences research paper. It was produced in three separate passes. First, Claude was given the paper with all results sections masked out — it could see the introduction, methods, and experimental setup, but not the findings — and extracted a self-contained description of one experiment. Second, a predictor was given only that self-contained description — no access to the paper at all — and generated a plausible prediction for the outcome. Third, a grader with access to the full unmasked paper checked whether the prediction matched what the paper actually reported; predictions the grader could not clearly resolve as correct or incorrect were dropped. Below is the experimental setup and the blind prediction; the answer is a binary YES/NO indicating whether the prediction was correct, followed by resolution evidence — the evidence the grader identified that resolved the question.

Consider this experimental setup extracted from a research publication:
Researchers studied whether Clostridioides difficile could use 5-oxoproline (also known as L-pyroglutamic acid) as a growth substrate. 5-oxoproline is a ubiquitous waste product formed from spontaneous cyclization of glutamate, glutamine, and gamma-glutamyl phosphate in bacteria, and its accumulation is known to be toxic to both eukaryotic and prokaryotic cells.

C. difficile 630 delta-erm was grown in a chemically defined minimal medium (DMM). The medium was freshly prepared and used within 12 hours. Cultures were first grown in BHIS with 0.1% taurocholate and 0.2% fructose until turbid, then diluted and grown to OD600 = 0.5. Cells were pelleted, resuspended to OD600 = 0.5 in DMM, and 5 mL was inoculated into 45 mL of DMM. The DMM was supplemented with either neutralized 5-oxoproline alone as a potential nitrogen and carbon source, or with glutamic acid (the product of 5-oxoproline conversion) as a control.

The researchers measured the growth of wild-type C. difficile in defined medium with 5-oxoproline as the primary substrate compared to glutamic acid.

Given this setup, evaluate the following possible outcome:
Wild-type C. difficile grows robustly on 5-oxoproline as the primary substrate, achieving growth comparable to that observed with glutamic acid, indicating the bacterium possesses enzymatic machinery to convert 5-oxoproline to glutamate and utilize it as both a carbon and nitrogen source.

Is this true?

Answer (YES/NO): NO